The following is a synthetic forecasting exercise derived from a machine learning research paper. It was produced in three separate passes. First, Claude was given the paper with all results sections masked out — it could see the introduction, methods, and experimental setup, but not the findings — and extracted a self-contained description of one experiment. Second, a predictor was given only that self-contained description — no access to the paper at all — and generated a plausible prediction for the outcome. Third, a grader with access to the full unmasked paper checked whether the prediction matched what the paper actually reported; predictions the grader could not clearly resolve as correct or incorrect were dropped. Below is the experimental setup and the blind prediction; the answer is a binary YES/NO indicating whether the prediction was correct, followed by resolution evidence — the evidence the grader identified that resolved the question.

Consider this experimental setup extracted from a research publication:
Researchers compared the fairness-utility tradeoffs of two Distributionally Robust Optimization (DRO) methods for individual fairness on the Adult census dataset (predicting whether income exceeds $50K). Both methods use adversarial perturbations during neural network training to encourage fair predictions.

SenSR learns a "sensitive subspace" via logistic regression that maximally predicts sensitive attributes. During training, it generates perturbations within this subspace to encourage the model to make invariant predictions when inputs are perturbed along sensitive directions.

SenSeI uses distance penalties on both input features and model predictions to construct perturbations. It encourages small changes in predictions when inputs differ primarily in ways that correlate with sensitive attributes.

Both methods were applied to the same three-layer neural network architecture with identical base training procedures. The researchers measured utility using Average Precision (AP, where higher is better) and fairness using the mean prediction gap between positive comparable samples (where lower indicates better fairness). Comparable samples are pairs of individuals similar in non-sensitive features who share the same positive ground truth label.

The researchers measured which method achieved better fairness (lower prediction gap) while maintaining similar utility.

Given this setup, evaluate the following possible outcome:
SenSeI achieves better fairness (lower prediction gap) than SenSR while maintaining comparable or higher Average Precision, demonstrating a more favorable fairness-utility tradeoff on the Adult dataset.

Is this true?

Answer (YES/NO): NO